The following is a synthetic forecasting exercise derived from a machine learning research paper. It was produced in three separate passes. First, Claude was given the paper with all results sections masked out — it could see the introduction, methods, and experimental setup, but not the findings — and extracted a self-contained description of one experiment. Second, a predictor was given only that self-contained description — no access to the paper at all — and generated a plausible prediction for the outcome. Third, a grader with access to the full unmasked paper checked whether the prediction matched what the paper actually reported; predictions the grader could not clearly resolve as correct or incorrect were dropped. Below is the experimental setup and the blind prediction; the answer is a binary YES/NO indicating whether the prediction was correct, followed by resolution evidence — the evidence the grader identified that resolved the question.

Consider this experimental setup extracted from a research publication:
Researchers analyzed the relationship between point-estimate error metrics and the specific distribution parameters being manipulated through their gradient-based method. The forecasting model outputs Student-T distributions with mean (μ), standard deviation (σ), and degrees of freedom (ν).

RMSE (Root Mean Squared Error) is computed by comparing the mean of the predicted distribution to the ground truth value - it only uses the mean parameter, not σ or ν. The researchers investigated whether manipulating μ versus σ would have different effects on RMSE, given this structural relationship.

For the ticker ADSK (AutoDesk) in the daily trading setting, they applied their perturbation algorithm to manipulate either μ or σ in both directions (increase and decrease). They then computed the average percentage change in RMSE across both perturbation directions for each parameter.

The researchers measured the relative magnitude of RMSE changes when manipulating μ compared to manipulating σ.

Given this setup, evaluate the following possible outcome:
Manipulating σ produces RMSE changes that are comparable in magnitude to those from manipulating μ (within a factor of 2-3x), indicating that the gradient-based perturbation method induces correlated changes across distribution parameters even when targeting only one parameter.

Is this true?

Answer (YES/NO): NO